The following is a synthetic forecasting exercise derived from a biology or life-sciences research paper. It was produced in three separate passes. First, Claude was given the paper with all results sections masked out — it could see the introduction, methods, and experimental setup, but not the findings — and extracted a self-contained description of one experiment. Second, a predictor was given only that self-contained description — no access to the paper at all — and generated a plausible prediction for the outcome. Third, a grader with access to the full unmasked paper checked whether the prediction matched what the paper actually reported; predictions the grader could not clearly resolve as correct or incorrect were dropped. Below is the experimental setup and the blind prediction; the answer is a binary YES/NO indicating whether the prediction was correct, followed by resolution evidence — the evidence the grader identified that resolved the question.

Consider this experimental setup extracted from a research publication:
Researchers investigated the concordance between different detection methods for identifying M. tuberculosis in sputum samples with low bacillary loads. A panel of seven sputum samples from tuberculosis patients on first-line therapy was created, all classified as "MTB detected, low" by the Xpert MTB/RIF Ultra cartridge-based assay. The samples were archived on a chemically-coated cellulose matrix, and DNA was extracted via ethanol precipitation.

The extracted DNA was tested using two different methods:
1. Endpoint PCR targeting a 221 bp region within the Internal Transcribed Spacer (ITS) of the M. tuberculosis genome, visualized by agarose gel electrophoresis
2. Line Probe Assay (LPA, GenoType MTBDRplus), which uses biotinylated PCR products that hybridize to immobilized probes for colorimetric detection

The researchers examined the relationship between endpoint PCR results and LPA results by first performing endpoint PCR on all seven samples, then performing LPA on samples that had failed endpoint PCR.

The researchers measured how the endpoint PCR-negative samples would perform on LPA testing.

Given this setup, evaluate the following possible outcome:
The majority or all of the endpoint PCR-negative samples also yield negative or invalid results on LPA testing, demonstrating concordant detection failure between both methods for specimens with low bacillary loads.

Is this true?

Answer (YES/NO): YES